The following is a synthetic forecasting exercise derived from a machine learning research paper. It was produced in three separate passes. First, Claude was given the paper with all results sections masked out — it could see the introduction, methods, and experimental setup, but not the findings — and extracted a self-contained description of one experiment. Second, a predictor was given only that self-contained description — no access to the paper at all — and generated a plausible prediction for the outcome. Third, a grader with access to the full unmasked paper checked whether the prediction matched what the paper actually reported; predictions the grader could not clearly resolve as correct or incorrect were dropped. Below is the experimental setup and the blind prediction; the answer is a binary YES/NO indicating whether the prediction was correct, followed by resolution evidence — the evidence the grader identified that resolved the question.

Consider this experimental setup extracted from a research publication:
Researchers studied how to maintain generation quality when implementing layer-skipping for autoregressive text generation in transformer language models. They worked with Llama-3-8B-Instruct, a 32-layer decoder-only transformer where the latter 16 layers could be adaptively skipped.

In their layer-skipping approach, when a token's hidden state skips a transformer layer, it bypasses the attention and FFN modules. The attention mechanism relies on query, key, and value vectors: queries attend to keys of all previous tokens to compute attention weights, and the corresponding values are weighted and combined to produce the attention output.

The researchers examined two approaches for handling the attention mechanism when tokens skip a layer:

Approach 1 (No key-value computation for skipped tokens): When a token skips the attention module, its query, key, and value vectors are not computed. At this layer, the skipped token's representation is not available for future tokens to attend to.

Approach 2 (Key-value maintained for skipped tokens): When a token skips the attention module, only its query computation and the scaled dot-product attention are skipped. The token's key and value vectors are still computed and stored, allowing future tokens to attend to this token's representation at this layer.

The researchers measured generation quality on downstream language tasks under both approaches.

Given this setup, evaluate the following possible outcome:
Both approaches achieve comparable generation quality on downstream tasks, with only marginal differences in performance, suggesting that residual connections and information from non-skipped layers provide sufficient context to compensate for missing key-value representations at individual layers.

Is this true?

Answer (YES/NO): NO